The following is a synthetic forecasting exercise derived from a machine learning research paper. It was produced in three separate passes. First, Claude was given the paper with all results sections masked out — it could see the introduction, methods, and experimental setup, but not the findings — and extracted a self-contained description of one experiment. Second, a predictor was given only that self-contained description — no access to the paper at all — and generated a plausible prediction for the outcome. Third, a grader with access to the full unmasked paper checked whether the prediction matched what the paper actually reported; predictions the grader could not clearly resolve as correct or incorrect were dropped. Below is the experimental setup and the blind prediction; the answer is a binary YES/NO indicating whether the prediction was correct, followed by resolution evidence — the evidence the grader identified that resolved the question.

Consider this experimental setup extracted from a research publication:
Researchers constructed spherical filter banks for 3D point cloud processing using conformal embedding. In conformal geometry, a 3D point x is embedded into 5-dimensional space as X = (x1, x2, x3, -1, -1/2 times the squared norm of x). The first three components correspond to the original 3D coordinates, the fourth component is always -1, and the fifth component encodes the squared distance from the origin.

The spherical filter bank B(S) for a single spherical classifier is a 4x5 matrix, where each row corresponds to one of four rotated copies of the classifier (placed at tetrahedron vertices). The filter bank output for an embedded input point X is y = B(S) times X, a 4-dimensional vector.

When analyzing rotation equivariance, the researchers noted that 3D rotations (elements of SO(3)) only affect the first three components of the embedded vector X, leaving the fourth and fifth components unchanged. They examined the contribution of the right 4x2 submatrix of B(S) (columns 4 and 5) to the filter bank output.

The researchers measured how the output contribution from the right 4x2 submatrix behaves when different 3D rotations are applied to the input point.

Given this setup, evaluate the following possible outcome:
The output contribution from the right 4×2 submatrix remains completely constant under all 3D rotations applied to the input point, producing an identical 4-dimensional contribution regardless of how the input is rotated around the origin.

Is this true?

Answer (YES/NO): YES